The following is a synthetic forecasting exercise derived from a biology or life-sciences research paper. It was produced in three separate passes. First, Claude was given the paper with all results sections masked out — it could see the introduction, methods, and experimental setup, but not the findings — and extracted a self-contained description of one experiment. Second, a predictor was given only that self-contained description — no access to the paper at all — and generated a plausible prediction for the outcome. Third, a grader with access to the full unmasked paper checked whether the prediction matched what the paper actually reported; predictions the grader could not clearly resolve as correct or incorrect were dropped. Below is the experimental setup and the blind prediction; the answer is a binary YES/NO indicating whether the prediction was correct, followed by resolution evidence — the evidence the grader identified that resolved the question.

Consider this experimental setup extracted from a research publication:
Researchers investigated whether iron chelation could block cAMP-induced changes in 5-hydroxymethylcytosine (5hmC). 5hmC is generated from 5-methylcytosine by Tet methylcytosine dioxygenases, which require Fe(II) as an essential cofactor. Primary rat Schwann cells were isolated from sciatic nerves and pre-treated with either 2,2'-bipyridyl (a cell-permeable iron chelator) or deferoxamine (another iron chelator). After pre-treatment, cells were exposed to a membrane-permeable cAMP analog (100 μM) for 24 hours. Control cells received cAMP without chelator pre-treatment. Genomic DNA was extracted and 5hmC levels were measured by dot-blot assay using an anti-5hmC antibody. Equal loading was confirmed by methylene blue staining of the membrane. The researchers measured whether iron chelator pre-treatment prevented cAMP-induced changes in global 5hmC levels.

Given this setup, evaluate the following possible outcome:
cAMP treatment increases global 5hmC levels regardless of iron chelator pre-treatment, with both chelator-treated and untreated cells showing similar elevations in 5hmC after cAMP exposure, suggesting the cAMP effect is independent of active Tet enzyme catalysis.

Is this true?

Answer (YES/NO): NO